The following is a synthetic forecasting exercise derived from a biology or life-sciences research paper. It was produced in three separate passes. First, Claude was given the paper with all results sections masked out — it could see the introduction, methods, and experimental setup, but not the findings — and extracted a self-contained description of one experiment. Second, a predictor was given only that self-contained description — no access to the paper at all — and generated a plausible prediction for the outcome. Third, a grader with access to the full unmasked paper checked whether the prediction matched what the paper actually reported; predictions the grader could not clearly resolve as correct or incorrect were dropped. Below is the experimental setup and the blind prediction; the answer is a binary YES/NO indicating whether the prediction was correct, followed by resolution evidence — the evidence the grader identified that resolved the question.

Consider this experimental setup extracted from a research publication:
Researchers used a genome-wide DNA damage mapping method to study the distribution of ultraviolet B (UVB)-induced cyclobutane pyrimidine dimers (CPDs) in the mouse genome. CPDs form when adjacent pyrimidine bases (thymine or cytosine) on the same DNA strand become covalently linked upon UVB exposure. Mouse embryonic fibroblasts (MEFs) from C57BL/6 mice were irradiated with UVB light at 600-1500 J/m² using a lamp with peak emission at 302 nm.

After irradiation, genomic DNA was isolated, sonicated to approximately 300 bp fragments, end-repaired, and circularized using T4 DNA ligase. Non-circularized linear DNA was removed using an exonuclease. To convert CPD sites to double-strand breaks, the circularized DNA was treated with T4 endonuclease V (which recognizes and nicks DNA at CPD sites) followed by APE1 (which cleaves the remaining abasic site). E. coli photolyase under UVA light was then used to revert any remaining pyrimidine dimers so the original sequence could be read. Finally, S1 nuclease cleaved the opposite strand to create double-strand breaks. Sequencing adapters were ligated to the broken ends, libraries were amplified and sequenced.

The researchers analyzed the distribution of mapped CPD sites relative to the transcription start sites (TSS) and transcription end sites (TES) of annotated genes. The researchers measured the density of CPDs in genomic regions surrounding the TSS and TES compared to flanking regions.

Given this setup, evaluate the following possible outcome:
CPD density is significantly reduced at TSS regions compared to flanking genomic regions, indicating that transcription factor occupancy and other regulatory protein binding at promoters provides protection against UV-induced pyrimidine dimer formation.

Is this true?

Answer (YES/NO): YES